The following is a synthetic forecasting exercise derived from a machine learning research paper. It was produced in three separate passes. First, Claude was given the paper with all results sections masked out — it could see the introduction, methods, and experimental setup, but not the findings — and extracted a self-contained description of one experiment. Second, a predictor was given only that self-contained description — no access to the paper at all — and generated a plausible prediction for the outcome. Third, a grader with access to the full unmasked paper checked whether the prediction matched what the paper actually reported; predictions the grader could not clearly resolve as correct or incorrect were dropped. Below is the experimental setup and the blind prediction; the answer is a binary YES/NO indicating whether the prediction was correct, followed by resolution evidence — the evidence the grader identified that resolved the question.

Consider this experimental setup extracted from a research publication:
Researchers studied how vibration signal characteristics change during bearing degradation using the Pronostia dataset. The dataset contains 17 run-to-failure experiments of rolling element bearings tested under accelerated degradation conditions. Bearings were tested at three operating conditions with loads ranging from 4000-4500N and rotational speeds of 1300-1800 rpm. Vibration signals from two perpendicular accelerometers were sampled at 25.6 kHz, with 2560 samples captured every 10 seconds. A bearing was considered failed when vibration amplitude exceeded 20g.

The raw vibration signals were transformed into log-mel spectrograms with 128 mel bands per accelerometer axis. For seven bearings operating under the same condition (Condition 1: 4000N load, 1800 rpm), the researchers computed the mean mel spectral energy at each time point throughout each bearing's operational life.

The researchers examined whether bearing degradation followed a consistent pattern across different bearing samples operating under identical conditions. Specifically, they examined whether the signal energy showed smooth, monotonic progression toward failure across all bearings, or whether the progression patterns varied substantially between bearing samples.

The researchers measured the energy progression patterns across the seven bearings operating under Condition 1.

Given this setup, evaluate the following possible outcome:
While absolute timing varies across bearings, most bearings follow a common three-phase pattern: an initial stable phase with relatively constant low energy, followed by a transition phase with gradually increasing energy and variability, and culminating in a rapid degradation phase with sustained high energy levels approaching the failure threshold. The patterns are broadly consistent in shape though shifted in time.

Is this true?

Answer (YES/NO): NO